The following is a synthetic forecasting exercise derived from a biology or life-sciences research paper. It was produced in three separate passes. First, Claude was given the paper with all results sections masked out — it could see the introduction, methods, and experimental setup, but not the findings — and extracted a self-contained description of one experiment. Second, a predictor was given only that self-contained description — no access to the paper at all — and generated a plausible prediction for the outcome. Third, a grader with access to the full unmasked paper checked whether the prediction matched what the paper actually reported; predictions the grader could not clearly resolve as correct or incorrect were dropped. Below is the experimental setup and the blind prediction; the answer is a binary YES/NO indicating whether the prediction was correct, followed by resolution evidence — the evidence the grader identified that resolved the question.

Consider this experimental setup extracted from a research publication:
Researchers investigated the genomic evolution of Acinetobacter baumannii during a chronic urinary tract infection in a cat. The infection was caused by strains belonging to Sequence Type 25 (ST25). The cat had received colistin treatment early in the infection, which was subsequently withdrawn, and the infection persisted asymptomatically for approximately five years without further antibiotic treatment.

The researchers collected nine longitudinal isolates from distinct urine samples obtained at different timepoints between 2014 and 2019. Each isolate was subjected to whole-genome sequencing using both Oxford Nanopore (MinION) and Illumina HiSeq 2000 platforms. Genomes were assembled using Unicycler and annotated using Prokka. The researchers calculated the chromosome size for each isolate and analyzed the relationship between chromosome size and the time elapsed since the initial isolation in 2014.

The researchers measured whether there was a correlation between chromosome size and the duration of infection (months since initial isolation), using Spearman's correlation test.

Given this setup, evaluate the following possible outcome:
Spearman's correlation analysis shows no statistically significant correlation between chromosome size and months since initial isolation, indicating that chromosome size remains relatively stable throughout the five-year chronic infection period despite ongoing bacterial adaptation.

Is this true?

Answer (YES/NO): NO